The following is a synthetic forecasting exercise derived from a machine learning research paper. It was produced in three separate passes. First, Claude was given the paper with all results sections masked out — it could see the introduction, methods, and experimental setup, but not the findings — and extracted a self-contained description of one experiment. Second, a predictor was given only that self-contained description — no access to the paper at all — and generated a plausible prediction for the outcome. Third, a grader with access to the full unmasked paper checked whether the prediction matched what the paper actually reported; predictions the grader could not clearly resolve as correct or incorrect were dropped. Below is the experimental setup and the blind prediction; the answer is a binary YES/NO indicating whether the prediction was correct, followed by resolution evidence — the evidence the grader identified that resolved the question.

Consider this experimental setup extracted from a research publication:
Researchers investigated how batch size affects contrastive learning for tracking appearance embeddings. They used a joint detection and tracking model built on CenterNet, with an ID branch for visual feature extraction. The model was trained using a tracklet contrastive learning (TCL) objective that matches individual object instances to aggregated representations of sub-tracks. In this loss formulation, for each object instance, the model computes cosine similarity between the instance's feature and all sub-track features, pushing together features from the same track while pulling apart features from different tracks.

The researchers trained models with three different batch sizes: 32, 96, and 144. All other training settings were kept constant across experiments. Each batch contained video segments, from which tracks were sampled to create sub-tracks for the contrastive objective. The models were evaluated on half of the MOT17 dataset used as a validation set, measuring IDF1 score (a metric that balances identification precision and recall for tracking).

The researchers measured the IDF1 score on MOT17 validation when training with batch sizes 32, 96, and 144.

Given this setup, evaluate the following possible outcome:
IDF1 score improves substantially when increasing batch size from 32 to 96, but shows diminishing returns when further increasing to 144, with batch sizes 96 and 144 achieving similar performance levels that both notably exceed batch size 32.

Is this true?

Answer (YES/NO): NO